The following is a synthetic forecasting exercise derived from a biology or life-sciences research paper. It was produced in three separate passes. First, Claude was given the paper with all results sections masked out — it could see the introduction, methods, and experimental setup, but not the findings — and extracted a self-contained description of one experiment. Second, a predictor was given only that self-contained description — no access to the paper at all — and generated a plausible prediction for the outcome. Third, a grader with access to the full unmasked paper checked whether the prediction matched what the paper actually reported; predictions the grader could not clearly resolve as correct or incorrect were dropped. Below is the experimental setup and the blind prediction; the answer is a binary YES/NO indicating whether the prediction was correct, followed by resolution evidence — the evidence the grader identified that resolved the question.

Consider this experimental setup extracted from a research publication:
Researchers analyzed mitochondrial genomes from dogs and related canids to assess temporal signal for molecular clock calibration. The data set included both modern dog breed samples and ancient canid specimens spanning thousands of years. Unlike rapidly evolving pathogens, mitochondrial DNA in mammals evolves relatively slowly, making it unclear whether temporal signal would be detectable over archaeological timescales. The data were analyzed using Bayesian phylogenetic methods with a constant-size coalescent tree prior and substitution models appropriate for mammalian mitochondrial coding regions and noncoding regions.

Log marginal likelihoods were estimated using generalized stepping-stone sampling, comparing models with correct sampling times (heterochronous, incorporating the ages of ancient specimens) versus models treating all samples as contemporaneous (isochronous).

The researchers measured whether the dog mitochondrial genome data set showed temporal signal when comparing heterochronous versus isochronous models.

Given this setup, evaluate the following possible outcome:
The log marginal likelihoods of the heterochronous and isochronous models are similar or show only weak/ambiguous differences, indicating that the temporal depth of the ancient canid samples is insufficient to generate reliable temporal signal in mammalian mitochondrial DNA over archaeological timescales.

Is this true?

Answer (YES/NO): NO